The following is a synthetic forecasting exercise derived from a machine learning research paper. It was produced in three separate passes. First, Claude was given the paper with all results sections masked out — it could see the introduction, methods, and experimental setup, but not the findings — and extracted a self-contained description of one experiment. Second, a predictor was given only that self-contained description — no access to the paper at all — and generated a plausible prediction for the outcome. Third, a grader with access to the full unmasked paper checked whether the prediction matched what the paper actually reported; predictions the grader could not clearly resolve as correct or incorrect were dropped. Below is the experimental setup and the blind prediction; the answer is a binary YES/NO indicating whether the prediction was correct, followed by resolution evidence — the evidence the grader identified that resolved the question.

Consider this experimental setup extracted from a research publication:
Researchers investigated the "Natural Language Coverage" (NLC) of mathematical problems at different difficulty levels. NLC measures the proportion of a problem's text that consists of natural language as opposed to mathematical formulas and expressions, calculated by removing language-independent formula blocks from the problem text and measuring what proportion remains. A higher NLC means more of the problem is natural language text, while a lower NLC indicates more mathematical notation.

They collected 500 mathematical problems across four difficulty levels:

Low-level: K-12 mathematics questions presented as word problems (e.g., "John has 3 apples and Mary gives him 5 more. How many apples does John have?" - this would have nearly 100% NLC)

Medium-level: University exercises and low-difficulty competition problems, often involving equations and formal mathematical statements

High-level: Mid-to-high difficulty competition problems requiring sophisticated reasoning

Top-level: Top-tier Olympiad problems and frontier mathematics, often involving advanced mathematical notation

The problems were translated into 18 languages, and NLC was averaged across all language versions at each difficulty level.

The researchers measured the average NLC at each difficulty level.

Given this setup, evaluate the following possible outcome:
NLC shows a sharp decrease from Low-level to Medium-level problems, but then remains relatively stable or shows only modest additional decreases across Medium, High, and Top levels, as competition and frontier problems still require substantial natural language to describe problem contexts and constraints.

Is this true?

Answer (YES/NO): NO